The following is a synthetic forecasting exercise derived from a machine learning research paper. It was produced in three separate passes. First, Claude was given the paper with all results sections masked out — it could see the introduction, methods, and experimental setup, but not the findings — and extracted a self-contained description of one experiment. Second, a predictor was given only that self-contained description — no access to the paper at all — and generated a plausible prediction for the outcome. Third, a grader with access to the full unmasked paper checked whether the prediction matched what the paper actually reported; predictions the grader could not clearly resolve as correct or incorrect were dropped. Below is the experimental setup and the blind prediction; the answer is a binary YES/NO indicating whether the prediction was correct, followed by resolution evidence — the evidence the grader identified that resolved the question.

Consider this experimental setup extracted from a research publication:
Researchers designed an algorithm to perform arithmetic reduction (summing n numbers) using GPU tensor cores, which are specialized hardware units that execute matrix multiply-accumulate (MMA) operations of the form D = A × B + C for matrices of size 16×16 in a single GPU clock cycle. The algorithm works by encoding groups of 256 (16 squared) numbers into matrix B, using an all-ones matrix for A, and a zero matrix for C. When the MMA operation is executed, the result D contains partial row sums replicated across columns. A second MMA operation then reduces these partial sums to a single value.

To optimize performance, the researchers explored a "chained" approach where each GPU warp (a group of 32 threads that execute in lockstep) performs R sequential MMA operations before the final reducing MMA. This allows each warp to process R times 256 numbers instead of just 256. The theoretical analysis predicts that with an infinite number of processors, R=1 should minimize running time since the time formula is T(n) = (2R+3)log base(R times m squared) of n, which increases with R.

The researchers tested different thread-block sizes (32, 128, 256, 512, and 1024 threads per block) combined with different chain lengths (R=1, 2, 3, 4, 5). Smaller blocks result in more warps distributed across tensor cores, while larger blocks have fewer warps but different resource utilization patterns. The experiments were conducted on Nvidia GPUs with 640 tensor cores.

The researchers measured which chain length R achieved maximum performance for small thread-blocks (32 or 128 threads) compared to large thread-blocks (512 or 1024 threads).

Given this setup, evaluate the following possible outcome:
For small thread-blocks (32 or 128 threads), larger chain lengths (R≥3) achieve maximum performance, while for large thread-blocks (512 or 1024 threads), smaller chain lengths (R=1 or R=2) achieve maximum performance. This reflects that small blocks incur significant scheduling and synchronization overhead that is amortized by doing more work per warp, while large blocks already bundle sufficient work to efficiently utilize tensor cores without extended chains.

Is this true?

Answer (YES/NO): YES